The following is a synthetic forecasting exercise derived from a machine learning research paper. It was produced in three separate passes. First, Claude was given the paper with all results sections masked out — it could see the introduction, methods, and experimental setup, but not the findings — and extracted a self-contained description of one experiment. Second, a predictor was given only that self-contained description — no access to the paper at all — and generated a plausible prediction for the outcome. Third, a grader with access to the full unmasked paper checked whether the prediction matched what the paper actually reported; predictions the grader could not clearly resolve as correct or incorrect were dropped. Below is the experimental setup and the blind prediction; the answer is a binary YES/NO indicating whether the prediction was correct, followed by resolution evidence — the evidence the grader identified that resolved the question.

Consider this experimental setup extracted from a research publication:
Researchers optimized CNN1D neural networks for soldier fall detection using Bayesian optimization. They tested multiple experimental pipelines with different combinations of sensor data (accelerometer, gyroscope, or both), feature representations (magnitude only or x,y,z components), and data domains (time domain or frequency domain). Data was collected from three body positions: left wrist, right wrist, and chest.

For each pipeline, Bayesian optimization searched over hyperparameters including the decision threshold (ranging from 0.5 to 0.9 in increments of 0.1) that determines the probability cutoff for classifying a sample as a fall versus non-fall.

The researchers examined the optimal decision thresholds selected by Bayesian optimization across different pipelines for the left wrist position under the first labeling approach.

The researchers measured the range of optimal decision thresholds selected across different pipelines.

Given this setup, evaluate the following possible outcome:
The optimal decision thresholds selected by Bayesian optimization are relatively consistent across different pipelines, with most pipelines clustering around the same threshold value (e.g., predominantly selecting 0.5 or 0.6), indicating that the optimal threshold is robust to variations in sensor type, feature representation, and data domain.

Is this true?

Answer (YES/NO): NO